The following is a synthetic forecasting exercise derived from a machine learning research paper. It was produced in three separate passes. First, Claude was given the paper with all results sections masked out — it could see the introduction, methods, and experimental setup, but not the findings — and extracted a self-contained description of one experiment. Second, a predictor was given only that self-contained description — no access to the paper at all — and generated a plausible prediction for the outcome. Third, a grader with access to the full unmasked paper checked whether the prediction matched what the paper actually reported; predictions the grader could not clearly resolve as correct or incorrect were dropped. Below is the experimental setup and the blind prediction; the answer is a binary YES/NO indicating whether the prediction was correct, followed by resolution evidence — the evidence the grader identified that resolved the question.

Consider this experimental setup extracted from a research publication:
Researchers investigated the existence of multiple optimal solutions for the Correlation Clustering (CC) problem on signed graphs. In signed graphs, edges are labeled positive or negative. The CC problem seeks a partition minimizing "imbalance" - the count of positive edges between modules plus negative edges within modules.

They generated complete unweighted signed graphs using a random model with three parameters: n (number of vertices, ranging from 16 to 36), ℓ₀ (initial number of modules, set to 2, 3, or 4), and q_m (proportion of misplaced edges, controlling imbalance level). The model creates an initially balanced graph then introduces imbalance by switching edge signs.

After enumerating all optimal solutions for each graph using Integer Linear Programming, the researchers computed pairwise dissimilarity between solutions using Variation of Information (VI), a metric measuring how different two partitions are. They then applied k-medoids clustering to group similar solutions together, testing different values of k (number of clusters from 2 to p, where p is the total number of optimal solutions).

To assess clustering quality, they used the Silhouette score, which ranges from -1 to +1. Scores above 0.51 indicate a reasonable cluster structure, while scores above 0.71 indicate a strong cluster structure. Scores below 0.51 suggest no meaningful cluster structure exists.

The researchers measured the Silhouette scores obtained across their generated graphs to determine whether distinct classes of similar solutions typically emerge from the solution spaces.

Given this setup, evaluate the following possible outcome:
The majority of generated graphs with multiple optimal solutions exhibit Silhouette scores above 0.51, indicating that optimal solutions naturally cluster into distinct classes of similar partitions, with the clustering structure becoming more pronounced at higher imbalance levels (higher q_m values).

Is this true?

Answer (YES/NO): NO